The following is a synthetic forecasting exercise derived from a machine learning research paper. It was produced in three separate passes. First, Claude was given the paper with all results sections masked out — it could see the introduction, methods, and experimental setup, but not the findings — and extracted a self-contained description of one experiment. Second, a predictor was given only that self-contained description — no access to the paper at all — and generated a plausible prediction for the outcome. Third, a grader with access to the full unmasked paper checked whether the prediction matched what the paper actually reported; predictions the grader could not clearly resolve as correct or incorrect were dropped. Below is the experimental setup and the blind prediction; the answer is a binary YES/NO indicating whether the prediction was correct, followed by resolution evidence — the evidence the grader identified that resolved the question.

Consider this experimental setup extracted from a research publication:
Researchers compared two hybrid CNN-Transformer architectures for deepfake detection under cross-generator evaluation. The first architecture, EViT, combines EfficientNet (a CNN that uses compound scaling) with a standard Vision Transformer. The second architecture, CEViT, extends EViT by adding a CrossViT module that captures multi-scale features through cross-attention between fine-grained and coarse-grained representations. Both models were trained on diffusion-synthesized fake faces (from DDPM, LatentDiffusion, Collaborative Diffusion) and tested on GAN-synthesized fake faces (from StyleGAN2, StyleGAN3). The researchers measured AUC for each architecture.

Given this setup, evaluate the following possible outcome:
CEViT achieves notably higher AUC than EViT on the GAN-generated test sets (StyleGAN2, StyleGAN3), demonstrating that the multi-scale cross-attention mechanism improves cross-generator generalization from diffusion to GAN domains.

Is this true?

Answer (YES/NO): YES